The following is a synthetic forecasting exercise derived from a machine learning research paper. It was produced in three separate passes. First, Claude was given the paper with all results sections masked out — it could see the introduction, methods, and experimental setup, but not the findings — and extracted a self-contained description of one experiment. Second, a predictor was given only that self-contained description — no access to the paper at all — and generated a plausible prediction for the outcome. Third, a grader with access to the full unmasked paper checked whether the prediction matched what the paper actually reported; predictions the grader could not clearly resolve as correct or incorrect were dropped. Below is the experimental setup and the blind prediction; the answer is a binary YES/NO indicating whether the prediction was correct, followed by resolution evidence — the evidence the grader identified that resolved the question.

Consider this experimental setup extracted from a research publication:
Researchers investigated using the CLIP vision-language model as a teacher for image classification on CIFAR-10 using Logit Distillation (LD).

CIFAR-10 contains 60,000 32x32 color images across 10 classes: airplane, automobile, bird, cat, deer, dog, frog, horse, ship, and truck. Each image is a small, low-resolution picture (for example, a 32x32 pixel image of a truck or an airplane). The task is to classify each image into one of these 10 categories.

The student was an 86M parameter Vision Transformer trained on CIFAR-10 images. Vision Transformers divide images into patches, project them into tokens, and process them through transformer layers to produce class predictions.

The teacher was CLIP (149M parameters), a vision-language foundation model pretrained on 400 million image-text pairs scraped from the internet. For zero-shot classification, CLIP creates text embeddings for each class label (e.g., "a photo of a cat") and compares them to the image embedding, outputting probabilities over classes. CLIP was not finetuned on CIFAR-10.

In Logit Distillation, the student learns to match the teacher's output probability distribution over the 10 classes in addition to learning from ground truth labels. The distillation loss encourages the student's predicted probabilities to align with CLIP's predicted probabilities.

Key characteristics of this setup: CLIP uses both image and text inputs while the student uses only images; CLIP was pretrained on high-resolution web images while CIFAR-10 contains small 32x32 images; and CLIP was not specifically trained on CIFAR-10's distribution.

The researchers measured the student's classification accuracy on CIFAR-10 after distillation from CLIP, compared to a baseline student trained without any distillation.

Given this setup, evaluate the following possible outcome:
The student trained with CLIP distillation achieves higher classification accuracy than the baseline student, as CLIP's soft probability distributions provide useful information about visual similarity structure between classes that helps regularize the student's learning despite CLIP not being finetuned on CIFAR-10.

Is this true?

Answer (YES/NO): NO